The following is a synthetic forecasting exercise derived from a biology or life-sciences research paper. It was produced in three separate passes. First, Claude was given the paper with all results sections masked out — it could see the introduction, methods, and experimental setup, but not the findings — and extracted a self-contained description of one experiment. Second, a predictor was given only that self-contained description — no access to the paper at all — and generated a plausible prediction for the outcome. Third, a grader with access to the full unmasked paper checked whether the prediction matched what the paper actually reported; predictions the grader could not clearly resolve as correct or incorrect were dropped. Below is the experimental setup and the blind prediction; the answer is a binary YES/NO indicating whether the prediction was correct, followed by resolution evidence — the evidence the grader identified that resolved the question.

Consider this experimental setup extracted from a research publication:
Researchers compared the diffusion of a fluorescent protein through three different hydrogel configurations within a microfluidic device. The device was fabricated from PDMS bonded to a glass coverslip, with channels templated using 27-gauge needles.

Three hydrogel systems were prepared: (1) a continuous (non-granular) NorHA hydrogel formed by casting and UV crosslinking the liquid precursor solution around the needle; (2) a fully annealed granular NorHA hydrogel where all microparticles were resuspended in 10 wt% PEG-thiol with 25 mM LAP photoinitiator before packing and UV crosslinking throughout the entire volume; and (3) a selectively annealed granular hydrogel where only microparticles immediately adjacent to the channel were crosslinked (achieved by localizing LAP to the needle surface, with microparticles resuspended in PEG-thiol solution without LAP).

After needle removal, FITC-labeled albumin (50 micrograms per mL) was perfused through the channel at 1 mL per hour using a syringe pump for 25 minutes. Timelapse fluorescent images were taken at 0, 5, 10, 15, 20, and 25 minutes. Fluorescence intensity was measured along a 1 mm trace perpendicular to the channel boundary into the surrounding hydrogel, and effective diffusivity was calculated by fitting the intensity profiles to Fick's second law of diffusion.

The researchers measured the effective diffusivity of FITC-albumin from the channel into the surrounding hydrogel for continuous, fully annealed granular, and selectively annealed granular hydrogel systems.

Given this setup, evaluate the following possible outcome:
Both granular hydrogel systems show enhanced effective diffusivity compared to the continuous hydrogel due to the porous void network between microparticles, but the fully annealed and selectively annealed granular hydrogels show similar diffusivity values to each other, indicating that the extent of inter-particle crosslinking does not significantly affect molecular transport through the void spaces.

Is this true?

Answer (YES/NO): NO